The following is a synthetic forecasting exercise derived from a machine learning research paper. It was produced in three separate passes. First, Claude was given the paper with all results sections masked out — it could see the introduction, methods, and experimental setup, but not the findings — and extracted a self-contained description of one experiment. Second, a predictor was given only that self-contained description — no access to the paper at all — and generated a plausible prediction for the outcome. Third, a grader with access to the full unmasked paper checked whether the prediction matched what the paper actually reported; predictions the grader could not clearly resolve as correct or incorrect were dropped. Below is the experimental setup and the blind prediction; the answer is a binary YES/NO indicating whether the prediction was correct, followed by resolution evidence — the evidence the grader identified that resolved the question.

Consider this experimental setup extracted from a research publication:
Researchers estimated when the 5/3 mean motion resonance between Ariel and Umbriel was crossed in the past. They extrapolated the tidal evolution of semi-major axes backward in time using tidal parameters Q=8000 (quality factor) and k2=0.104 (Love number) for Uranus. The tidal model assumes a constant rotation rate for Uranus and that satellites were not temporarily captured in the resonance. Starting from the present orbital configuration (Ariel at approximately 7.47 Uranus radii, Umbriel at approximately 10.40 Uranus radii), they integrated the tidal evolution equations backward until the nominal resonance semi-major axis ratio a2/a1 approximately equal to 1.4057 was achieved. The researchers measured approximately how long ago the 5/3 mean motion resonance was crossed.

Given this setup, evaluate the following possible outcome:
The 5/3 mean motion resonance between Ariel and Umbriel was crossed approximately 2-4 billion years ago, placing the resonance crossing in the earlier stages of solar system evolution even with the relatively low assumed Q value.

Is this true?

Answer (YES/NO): NO